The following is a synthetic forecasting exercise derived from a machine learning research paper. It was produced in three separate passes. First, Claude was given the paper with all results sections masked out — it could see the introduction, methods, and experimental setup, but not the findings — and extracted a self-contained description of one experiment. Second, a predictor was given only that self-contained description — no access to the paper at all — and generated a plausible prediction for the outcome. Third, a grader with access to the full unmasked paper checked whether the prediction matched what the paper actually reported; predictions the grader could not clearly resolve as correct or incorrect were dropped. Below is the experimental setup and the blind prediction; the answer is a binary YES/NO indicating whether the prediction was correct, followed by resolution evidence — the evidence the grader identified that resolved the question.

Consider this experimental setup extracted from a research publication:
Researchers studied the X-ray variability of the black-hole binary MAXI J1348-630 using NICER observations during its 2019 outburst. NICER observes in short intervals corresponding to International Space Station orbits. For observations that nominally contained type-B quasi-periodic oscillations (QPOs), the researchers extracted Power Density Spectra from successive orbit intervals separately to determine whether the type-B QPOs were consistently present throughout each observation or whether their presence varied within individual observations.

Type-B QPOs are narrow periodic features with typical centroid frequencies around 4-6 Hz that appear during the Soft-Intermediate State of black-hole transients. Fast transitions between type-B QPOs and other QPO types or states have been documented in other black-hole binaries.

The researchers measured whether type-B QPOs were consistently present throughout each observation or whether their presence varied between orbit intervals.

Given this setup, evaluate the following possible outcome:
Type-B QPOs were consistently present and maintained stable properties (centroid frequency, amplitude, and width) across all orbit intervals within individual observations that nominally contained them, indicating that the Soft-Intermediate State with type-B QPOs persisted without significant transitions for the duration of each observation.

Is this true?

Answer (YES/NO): NO